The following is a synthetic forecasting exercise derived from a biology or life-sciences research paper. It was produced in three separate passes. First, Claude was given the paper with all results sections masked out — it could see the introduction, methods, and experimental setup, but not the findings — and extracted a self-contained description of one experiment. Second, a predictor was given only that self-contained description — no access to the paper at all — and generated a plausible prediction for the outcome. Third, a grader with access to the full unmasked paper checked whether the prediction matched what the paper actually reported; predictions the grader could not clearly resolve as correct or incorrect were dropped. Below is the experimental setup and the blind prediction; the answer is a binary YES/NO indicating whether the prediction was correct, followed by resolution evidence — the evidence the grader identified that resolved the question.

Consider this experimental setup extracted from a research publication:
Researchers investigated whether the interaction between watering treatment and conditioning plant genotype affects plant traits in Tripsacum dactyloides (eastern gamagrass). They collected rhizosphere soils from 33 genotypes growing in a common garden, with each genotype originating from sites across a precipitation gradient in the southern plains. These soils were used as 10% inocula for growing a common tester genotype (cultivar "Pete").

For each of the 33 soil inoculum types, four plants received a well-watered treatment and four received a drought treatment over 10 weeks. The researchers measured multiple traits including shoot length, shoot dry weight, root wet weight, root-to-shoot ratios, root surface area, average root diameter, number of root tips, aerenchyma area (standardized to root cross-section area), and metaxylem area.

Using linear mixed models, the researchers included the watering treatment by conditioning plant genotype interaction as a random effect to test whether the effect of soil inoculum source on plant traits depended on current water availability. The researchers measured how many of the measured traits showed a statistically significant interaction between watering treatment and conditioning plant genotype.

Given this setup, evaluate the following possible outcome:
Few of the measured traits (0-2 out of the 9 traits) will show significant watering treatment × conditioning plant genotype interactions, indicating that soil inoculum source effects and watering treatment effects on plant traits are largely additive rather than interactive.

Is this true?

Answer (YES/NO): YES